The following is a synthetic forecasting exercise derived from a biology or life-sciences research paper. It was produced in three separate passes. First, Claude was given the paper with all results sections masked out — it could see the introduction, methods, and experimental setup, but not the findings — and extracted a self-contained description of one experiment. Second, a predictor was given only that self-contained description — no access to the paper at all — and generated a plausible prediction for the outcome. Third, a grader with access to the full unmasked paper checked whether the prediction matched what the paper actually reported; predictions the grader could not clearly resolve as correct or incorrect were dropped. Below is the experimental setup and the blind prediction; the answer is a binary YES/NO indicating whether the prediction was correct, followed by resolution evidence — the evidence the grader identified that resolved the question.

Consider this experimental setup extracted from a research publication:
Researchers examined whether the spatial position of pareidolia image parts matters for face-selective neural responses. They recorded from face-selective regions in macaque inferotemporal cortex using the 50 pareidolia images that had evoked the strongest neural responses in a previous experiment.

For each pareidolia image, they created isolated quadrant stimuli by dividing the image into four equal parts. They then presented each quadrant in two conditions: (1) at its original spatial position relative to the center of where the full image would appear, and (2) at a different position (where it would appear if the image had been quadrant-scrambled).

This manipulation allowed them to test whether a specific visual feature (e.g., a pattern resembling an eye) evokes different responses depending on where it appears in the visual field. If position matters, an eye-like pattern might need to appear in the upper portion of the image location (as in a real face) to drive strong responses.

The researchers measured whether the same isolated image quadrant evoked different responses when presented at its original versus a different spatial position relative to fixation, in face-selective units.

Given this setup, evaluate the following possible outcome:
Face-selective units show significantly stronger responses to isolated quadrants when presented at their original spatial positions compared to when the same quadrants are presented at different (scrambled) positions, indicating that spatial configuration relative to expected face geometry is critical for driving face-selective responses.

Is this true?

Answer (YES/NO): NO